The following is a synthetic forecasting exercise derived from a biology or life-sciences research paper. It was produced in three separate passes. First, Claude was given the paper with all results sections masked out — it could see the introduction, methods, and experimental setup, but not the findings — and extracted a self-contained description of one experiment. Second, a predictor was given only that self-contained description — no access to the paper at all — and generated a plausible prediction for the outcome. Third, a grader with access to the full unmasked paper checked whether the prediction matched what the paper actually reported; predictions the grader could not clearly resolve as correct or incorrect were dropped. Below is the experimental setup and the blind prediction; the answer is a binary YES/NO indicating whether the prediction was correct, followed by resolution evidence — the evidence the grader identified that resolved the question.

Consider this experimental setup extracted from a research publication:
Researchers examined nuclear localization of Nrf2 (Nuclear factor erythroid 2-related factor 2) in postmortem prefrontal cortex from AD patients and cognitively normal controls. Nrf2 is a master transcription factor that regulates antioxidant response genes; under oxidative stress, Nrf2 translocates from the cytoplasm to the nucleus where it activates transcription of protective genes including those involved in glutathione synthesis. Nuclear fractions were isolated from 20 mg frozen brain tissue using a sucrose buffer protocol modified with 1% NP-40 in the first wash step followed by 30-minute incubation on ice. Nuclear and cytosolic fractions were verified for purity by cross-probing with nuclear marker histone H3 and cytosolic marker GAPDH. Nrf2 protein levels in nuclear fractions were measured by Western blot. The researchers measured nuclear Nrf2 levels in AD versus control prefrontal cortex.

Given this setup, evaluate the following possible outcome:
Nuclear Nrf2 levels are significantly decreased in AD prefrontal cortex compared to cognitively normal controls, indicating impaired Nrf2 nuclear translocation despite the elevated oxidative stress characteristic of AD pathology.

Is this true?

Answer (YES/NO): YES